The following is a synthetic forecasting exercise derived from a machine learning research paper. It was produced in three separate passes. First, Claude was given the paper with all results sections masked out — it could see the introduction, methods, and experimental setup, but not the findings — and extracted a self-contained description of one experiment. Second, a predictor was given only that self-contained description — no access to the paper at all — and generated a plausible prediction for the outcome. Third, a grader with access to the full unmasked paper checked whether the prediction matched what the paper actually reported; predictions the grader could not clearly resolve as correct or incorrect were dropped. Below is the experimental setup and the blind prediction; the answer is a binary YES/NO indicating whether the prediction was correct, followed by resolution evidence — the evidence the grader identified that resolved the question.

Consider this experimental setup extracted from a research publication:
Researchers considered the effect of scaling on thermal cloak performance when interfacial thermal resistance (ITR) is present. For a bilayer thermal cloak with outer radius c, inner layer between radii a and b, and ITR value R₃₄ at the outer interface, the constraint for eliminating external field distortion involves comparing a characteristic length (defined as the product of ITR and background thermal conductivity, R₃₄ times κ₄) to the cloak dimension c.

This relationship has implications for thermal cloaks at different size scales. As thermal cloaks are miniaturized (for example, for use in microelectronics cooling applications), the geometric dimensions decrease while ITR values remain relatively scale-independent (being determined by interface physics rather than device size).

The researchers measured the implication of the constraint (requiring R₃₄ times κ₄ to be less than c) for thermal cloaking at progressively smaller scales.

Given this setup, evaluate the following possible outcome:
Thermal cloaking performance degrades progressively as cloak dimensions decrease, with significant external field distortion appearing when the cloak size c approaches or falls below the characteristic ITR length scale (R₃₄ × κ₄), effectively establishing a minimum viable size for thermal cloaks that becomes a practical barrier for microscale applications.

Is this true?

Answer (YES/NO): YES